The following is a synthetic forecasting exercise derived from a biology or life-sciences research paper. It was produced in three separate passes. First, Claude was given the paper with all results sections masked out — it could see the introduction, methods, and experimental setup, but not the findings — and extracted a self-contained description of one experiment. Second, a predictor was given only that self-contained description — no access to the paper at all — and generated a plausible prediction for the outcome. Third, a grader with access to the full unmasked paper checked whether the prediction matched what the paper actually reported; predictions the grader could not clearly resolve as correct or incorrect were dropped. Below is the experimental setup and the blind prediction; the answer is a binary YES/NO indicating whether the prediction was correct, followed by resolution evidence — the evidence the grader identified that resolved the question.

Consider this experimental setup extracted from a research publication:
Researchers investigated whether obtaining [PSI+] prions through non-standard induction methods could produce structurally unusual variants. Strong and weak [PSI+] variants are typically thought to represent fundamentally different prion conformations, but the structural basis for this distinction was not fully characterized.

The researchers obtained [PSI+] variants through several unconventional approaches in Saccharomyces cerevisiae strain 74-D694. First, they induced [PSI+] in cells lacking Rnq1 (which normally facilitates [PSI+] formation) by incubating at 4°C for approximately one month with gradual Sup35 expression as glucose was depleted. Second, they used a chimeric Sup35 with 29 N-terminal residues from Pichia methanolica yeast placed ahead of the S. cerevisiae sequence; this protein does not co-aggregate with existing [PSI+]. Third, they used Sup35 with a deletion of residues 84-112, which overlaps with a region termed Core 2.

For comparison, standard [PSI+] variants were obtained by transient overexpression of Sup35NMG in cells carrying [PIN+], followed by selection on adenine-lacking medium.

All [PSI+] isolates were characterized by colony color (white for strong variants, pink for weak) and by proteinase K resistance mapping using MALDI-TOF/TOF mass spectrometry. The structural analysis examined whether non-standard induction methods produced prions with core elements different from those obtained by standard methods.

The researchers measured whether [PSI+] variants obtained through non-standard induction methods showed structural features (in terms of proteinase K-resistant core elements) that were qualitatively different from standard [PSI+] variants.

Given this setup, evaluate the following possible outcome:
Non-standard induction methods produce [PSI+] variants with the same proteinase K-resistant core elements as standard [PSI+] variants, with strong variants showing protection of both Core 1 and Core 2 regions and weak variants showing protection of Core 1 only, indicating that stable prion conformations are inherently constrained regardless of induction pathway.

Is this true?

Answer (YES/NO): NO